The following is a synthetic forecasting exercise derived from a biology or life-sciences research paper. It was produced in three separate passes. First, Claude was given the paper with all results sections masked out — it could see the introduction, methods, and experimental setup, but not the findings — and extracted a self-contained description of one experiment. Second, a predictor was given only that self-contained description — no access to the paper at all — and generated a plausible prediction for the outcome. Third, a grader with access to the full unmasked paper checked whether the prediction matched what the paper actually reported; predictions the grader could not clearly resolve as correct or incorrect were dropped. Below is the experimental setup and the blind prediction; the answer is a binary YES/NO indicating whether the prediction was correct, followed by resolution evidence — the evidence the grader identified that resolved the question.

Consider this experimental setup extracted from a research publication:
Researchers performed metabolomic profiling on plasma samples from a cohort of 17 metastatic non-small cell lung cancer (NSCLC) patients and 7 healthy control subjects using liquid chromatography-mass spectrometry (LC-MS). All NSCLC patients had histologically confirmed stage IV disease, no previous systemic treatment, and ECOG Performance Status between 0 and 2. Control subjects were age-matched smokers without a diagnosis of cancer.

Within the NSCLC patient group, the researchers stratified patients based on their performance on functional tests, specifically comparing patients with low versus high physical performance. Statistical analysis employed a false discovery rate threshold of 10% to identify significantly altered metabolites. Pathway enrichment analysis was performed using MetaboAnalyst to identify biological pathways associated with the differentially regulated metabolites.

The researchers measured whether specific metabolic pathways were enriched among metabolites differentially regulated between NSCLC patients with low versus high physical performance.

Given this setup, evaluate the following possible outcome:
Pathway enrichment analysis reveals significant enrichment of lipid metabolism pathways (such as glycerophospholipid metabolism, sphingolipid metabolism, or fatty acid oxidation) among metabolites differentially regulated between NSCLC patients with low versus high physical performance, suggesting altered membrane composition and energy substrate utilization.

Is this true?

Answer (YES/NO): NO